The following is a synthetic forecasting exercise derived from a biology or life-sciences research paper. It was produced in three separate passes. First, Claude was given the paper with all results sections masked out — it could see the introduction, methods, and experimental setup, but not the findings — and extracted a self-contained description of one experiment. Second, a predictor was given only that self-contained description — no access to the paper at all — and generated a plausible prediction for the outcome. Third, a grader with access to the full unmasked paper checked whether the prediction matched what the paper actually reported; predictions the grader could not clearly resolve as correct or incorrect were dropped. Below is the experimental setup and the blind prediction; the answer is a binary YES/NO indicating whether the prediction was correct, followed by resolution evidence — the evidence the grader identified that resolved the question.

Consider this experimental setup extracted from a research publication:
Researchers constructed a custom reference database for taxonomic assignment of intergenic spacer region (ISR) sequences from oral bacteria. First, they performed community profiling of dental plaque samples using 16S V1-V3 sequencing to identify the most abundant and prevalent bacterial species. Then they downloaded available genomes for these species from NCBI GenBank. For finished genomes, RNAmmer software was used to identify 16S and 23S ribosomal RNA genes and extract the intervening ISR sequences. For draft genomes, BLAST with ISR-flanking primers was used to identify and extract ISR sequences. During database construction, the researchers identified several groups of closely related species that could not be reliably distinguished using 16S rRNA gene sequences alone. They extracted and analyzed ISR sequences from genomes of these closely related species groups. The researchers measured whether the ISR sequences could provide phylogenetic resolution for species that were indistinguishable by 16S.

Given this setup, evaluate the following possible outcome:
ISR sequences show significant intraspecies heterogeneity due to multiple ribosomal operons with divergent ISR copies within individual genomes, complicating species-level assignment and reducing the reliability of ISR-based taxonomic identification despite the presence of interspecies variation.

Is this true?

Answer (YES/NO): NO